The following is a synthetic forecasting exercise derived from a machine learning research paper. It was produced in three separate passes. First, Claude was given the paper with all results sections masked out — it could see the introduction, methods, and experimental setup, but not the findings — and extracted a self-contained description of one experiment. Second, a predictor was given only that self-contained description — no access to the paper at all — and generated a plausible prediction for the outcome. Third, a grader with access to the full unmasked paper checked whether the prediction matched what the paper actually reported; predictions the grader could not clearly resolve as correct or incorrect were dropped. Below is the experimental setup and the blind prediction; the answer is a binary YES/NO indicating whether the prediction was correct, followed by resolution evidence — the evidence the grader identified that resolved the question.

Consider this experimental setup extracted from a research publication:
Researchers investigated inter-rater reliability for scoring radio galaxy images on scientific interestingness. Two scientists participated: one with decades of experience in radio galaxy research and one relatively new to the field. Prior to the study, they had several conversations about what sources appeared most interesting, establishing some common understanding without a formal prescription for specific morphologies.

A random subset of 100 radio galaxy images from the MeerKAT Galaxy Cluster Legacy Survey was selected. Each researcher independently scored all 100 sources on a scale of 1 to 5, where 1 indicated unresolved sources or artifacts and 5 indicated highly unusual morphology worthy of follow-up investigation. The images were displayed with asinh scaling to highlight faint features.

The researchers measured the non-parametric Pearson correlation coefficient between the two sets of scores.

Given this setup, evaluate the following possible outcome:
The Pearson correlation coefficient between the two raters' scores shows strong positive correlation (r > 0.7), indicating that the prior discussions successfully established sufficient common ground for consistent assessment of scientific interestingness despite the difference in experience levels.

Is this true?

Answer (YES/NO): NO